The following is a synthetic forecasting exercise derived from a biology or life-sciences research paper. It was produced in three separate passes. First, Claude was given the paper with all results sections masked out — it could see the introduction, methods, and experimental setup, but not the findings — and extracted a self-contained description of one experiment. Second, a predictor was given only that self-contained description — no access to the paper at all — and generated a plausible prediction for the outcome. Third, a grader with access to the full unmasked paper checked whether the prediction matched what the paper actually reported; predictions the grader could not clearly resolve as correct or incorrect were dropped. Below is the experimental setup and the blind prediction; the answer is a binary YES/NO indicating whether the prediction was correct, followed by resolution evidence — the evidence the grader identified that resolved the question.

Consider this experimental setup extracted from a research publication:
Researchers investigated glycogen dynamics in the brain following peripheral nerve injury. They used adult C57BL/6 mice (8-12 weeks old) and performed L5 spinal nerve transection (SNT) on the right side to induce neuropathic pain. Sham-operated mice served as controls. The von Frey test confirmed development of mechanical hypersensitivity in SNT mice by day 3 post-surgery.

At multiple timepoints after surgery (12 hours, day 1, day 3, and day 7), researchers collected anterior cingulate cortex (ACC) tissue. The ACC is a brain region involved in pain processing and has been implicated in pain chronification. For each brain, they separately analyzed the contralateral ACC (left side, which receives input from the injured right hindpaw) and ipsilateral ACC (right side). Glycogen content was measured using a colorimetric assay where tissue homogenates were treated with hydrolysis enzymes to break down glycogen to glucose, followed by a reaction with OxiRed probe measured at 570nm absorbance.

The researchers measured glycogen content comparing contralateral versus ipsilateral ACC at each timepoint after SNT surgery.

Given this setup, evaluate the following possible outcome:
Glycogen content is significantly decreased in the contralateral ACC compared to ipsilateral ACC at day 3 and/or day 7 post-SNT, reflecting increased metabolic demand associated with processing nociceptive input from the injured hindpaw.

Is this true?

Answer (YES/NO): NO